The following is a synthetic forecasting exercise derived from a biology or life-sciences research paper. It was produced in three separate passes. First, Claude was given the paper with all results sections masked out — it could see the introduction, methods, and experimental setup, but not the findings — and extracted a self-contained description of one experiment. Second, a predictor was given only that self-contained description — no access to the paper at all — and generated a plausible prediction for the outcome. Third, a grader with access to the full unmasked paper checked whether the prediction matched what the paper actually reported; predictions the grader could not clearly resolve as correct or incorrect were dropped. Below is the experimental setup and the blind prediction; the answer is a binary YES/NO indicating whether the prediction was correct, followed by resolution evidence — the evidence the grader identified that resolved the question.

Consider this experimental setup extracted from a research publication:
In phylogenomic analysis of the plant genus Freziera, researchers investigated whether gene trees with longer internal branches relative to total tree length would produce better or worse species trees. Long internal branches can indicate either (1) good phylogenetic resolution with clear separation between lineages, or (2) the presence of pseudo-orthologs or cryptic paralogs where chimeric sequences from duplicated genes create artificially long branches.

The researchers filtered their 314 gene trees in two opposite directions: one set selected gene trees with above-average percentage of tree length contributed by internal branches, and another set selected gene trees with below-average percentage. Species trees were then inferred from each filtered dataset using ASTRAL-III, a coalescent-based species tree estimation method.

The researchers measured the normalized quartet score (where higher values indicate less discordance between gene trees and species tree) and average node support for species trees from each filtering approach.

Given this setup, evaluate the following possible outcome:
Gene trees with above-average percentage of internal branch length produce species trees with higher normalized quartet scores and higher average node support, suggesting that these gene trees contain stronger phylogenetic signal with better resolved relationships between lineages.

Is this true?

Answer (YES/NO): NO